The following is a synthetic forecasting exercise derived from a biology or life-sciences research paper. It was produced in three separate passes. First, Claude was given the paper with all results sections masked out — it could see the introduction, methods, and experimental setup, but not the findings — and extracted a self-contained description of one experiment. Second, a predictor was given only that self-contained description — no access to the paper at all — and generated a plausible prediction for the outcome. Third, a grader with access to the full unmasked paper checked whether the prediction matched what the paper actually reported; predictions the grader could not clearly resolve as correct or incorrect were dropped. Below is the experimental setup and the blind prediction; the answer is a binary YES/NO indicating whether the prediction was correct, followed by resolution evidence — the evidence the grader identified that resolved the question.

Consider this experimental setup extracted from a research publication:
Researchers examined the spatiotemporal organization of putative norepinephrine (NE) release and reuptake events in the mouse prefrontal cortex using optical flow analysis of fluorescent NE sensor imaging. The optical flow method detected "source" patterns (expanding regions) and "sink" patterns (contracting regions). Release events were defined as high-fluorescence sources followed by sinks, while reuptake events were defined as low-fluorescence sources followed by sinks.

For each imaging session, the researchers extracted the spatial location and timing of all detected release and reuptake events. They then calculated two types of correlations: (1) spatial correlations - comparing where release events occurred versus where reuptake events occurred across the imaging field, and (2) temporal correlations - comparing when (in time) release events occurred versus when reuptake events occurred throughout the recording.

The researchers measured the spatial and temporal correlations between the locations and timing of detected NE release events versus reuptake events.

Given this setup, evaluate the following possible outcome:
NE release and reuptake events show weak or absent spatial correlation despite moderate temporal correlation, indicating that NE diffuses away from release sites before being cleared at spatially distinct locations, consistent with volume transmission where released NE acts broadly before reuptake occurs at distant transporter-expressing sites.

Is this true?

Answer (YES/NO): NO